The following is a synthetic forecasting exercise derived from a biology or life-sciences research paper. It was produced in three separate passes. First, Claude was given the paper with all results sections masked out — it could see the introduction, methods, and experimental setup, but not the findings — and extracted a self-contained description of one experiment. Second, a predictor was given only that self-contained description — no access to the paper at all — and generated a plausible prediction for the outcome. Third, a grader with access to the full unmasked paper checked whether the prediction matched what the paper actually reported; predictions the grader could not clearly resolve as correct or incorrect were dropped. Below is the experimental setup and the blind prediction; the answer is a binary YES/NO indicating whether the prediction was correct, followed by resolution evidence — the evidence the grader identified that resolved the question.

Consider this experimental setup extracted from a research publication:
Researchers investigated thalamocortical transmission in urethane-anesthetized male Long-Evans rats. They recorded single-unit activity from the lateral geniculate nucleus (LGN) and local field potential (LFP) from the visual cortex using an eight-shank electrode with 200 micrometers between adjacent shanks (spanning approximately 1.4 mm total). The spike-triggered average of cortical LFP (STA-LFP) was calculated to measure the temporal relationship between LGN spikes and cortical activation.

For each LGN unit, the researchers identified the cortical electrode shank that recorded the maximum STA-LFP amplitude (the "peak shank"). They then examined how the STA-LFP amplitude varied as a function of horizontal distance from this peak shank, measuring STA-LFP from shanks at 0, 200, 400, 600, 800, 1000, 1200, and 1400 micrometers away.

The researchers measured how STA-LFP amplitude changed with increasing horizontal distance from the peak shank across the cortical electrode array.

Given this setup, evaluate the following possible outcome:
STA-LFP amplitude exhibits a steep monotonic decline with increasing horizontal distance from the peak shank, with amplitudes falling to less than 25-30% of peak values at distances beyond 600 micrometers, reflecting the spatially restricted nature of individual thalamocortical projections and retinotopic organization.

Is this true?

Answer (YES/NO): NO